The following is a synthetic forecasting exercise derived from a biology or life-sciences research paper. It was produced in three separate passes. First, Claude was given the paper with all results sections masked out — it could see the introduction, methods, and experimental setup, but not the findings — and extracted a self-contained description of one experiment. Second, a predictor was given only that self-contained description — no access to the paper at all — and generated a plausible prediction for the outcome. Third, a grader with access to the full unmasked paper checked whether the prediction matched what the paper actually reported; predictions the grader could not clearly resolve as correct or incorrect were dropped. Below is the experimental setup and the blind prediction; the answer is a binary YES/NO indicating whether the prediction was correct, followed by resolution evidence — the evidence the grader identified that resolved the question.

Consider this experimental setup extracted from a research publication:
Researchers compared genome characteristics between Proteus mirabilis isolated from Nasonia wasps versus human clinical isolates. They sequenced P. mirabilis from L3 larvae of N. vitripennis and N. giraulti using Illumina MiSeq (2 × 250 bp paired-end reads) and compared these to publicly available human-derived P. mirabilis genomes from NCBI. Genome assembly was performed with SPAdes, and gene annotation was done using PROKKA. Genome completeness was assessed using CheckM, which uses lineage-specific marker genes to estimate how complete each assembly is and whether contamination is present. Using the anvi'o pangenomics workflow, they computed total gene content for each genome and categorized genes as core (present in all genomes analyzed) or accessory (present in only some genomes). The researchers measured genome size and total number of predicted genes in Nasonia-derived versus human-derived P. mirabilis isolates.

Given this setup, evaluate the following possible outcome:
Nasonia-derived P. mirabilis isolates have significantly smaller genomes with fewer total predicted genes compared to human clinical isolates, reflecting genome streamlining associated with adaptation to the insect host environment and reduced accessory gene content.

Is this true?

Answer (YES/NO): NO